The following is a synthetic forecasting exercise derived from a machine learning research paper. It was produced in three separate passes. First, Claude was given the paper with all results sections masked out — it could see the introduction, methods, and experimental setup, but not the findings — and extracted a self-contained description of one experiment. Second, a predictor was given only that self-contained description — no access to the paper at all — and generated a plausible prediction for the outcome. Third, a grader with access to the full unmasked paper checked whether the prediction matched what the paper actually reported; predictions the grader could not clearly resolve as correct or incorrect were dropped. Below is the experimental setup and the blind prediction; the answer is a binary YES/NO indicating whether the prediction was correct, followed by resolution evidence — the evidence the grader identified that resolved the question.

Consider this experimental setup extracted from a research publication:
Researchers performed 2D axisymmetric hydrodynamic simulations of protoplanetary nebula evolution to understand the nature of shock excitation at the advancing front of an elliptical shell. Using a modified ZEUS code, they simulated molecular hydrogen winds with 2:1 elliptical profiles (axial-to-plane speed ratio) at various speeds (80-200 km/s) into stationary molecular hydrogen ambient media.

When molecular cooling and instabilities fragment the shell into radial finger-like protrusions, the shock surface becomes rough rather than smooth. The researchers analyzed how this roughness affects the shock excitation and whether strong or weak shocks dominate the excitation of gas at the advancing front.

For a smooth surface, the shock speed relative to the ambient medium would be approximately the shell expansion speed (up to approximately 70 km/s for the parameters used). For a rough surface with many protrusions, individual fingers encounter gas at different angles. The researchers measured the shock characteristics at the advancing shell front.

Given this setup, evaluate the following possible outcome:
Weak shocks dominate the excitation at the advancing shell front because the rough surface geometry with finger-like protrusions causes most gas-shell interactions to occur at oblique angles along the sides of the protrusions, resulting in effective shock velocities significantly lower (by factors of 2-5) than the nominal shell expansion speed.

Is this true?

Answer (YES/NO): YES